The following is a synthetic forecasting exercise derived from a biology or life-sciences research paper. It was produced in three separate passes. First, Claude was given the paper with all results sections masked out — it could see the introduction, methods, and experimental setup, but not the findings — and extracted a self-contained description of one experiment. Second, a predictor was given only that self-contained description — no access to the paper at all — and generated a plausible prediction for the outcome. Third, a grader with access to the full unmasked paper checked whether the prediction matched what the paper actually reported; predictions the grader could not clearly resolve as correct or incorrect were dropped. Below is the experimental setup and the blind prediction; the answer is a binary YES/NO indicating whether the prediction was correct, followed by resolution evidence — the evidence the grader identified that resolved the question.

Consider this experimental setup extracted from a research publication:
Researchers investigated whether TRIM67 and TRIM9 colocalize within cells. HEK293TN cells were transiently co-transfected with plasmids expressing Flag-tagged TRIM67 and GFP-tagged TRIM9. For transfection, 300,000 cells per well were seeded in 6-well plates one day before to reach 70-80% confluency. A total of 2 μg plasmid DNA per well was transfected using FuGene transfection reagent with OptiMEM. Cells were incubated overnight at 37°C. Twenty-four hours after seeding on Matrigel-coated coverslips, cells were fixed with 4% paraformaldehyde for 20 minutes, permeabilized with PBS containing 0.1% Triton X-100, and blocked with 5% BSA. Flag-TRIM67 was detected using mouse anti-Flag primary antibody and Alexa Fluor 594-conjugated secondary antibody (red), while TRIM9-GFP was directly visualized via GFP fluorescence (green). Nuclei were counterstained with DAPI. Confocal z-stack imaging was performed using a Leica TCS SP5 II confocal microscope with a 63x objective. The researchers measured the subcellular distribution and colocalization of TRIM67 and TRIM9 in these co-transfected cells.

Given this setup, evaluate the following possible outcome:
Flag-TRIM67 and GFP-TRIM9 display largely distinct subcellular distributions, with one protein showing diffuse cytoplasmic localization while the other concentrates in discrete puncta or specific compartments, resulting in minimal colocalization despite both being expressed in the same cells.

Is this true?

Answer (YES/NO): NO